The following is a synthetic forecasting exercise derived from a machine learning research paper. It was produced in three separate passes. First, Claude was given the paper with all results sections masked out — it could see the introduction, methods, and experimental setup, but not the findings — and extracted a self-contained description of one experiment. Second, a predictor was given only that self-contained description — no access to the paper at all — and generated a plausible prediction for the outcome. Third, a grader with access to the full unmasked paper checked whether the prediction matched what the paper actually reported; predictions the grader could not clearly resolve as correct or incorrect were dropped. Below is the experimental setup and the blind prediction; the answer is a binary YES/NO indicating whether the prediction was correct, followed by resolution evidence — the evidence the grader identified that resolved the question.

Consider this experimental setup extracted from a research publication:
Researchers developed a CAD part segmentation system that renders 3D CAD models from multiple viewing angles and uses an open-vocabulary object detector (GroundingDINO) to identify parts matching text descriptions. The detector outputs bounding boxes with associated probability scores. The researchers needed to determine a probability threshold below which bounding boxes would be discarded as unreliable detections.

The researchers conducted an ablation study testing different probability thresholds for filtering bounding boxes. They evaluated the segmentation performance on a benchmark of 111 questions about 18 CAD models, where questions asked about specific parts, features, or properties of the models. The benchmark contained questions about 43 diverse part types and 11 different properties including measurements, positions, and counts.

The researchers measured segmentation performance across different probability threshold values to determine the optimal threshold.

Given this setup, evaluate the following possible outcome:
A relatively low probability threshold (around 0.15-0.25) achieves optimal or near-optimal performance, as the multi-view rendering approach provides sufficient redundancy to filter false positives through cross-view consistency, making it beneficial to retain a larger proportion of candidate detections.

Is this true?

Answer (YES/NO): NO